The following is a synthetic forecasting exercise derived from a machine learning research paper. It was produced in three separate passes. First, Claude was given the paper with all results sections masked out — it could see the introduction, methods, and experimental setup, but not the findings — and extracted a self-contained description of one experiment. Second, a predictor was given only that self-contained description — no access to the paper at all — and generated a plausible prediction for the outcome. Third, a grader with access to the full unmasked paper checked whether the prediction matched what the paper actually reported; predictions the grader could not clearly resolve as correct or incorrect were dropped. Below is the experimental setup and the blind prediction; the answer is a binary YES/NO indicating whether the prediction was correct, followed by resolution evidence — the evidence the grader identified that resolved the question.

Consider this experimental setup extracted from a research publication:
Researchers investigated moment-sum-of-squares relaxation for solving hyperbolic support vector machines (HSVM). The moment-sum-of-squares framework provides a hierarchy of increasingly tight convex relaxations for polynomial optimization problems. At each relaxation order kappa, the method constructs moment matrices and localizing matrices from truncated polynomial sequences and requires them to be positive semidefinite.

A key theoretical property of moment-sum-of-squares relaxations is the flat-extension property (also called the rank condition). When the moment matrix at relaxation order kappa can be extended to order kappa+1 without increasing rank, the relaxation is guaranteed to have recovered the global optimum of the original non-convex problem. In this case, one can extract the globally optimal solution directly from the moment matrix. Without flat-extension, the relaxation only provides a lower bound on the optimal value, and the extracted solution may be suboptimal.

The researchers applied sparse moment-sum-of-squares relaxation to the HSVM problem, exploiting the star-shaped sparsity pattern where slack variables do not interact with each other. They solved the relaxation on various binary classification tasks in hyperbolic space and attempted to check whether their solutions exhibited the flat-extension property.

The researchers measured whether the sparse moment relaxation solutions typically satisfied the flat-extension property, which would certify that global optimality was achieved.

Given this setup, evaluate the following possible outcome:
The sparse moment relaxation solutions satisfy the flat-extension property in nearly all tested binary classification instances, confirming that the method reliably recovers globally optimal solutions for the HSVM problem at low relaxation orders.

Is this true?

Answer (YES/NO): NO